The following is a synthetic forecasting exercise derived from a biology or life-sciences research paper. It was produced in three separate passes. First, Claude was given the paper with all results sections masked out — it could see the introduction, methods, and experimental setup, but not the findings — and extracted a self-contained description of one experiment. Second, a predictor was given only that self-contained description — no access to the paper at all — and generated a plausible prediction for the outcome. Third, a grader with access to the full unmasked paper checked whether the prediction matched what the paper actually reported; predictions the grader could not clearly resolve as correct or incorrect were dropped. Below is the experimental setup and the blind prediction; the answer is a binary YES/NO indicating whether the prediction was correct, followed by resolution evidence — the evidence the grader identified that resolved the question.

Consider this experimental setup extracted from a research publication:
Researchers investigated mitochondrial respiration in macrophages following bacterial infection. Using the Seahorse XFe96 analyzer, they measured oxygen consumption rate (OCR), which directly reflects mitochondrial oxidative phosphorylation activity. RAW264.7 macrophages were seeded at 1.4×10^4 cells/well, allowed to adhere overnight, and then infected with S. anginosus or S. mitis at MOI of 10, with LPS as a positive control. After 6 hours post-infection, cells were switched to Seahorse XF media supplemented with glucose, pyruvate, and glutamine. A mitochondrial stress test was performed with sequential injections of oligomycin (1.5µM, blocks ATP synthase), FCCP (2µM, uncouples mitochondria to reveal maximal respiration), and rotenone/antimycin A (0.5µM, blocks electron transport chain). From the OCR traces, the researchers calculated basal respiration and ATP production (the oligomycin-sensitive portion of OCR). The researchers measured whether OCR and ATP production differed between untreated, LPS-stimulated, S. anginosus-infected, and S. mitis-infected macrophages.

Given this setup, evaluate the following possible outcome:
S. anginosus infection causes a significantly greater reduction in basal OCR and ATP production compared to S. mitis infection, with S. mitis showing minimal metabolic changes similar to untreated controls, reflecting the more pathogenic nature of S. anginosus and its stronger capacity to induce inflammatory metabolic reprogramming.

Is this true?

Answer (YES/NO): NO